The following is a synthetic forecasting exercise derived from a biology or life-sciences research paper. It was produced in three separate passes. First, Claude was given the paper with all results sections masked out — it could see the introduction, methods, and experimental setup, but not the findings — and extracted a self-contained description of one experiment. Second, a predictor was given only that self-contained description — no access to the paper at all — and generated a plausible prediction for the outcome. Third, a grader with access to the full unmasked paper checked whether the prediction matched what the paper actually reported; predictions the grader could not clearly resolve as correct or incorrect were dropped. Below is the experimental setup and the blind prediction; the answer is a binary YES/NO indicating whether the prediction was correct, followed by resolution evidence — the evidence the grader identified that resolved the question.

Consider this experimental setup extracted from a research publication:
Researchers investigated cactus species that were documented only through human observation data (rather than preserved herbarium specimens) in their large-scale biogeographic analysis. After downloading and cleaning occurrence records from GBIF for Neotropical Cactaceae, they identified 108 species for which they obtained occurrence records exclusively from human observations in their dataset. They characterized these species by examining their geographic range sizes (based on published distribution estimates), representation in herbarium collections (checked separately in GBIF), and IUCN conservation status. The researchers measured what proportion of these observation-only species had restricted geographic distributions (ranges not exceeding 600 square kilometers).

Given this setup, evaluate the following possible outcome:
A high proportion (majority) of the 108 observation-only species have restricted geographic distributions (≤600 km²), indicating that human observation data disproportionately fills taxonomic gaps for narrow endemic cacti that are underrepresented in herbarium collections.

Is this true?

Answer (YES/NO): YES